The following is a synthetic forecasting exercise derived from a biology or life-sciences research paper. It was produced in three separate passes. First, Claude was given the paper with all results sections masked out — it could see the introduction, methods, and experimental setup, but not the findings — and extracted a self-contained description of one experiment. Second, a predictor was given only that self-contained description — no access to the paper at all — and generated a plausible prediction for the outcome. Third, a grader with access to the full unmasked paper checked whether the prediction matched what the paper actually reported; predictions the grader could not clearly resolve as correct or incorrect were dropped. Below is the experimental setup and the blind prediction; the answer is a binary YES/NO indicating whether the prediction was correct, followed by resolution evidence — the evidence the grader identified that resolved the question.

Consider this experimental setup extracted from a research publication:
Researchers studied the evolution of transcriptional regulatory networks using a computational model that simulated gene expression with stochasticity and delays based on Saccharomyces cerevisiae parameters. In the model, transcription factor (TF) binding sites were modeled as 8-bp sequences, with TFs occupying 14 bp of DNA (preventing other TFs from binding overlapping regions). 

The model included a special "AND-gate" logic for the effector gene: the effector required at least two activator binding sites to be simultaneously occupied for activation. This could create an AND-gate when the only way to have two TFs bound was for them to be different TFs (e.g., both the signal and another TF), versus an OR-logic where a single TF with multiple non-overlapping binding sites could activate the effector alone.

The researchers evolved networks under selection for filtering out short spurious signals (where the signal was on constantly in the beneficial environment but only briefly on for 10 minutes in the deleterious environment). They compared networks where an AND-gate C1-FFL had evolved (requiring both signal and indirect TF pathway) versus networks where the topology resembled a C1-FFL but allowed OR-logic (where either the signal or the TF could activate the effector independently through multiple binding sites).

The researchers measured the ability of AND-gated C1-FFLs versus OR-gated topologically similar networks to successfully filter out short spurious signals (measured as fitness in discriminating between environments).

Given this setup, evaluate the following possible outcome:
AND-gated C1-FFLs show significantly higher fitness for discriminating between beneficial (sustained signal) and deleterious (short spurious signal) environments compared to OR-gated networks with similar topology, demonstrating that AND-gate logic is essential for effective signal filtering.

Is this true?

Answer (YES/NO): YES